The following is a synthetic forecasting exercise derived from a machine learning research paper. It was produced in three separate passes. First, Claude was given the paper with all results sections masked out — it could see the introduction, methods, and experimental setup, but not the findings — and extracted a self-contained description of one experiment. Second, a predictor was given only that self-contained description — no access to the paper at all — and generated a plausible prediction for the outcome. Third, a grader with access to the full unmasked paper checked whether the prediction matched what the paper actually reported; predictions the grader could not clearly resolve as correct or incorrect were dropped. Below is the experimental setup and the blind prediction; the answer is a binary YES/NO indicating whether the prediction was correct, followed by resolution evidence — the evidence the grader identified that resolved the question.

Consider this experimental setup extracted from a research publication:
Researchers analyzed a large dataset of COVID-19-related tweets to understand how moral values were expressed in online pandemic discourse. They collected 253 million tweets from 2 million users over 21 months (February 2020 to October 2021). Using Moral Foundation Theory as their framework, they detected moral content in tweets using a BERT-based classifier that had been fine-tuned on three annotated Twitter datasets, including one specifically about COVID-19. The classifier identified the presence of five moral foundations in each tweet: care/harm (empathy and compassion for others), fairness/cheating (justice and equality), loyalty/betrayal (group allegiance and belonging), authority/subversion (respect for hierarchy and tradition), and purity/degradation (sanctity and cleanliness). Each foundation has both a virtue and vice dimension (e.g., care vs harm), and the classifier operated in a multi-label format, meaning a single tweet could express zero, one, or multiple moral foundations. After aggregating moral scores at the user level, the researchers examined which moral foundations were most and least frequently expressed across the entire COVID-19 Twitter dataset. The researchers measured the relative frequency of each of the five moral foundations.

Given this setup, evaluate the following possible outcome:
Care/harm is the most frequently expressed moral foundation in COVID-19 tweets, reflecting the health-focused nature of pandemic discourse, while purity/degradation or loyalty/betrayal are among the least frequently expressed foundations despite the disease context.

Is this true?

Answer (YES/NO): YES